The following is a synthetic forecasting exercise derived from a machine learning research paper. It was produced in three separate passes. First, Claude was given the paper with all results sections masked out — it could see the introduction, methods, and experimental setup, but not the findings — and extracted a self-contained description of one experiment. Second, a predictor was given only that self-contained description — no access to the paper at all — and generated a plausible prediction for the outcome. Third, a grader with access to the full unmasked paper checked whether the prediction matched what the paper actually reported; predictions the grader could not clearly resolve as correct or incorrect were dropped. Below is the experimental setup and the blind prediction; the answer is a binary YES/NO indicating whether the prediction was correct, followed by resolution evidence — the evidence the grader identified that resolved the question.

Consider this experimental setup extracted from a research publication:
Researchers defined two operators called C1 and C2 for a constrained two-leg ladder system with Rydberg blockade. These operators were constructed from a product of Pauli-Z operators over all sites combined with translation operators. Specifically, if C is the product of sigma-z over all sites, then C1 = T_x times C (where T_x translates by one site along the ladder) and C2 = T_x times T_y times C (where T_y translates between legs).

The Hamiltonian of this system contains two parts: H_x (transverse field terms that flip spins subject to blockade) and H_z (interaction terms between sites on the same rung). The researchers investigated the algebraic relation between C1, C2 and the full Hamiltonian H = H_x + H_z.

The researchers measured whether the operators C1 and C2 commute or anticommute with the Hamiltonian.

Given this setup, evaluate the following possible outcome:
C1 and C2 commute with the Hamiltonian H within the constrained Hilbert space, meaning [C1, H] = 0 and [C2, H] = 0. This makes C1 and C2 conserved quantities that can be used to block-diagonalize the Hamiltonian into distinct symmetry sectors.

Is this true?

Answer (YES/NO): NO